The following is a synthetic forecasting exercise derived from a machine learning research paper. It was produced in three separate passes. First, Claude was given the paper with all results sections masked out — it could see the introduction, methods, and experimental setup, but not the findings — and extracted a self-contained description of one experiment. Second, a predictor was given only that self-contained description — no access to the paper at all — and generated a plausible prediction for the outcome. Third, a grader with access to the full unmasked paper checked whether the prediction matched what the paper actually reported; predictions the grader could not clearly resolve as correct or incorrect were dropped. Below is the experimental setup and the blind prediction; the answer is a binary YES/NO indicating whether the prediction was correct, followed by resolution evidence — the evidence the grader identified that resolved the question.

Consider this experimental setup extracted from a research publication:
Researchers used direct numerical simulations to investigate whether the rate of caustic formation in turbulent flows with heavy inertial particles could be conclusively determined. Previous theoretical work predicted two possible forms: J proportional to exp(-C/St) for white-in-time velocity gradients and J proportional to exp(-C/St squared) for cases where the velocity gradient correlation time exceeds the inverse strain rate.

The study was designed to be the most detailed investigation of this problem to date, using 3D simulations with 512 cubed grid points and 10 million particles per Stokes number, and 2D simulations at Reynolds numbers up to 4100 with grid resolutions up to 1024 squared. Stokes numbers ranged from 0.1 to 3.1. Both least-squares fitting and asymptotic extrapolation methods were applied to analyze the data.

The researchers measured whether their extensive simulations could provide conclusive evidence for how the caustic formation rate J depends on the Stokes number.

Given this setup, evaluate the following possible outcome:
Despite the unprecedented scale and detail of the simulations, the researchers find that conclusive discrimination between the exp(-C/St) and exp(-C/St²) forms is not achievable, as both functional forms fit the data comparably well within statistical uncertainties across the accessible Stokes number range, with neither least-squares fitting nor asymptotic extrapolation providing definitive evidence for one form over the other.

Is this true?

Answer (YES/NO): YES